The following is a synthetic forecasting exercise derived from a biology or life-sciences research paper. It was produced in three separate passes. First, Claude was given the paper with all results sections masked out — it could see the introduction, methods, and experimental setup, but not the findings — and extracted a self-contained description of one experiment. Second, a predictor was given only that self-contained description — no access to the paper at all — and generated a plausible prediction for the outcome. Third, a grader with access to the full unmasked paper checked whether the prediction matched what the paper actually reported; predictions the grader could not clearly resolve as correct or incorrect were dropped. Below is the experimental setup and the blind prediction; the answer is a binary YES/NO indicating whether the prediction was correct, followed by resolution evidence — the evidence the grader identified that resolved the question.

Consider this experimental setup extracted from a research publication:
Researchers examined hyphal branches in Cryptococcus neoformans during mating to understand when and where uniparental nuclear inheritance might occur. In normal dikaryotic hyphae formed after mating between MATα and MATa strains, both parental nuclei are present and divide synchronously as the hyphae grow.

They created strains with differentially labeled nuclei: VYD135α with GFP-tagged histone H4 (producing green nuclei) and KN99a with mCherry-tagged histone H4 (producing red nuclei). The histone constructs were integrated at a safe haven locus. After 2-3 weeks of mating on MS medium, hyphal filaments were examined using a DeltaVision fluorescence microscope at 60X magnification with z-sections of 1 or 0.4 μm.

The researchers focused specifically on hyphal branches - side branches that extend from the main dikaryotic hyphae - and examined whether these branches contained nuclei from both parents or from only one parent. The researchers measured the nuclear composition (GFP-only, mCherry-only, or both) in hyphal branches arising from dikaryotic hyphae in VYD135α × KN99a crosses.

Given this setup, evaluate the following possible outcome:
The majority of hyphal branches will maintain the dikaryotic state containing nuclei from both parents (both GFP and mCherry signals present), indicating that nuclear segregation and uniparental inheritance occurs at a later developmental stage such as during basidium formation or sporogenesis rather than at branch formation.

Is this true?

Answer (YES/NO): NO